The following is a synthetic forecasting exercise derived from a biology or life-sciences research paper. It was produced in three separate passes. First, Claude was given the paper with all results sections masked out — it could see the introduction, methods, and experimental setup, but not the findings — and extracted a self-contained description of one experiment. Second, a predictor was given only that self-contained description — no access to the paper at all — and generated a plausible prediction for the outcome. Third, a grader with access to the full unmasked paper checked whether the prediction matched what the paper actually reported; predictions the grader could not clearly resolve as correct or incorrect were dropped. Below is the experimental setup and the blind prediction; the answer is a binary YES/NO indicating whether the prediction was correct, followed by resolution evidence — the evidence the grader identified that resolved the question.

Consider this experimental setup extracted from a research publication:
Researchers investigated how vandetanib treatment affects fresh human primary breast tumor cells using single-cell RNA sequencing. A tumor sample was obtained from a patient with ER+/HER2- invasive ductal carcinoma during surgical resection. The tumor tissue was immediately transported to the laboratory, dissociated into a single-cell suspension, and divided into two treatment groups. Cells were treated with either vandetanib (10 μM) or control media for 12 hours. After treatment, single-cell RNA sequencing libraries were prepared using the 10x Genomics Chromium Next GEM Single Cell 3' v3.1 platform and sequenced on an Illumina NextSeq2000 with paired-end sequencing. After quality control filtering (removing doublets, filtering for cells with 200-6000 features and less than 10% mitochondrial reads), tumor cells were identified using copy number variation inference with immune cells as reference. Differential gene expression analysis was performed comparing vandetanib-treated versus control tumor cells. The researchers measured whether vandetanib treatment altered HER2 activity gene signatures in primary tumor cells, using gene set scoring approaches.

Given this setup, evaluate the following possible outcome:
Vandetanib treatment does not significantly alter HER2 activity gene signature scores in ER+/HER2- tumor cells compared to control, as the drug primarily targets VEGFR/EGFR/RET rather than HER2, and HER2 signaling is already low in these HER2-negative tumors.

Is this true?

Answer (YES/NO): NO